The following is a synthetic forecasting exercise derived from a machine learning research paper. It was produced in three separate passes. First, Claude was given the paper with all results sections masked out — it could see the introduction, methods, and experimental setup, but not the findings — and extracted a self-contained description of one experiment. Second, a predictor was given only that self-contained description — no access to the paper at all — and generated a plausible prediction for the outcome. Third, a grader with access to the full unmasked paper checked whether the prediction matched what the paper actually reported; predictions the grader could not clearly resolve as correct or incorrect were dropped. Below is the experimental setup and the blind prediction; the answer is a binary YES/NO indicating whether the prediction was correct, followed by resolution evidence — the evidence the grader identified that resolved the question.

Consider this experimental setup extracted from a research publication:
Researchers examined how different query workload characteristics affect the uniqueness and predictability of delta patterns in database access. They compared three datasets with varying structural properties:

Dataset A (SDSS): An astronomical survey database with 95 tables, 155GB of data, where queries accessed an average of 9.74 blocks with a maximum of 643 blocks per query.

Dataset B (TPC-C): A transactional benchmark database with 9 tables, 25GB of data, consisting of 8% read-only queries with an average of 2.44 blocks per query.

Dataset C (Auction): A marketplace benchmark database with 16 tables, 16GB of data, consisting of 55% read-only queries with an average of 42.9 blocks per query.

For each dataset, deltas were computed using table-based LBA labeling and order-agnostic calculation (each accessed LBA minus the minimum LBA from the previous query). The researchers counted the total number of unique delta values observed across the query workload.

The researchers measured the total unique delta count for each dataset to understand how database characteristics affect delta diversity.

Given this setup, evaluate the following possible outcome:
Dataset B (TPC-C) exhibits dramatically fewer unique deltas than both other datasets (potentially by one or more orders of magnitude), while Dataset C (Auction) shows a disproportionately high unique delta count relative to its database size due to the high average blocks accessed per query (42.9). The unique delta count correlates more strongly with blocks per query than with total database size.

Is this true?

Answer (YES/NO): NO